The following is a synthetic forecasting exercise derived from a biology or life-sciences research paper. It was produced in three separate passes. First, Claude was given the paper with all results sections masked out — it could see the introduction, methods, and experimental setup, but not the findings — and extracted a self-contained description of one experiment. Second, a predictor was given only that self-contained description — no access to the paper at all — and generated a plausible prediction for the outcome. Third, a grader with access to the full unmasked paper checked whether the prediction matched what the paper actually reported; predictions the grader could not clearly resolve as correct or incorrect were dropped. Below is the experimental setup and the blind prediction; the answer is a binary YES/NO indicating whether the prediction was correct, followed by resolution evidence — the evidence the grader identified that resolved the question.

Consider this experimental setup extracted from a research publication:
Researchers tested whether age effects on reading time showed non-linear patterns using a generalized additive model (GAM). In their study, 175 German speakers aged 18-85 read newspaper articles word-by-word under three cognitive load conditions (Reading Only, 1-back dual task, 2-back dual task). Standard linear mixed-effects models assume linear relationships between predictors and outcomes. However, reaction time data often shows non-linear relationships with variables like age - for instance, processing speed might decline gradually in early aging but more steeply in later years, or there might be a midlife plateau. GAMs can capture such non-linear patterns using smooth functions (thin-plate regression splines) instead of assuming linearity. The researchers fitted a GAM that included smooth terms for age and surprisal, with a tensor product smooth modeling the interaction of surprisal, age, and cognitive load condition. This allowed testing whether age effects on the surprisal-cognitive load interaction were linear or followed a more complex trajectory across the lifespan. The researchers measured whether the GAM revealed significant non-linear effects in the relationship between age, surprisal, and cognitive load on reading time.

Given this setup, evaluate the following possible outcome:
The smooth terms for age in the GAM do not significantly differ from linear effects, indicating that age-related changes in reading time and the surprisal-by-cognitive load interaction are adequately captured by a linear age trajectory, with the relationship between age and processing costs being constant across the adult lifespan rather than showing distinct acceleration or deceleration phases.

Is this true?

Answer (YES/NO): NO